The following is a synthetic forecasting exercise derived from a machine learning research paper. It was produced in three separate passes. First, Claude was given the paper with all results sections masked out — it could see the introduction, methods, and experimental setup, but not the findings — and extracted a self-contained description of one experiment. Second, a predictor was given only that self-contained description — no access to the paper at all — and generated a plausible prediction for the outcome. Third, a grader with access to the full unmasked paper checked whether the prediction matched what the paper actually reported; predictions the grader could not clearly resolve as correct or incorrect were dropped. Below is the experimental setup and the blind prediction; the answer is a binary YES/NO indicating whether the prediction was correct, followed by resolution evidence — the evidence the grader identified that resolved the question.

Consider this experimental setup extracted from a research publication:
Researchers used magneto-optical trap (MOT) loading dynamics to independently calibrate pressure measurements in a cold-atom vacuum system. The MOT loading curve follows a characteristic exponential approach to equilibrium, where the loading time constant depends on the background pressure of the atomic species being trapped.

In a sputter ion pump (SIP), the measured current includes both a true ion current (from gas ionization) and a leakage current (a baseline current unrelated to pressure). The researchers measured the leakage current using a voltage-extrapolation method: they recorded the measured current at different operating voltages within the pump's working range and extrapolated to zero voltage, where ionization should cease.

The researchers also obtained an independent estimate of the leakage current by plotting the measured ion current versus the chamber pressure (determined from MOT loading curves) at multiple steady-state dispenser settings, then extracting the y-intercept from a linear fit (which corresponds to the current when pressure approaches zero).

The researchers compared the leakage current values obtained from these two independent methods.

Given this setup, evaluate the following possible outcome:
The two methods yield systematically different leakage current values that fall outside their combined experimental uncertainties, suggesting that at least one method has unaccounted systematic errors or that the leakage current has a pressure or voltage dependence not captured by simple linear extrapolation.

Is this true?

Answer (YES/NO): NO